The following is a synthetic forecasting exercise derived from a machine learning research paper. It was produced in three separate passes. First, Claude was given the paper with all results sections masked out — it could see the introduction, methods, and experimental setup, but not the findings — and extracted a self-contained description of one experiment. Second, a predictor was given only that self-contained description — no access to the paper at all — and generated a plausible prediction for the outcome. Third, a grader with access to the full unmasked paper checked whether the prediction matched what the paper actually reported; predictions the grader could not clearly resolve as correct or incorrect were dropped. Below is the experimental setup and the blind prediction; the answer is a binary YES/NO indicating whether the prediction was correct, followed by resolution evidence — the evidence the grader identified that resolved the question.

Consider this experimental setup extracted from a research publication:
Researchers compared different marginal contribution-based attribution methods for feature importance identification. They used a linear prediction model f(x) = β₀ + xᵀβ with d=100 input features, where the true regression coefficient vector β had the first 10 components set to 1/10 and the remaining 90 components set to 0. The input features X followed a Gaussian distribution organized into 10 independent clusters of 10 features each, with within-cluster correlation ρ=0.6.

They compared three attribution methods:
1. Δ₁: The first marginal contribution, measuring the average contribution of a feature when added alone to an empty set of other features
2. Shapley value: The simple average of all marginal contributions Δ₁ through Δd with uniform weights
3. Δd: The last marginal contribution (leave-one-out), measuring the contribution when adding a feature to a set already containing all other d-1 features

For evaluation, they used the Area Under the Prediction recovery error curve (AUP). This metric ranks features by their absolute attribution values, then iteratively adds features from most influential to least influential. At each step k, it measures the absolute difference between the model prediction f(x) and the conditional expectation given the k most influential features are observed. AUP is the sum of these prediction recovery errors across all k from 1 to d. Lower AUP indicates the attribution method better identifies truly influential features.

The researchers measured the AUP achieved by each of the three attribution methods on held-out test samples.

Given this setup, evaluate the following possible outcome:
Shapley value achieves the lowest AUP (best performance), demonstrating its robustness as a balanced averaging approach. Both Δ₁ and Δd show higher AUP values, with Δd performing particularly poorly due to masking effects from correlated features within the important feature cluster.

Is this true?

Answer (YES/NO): NO